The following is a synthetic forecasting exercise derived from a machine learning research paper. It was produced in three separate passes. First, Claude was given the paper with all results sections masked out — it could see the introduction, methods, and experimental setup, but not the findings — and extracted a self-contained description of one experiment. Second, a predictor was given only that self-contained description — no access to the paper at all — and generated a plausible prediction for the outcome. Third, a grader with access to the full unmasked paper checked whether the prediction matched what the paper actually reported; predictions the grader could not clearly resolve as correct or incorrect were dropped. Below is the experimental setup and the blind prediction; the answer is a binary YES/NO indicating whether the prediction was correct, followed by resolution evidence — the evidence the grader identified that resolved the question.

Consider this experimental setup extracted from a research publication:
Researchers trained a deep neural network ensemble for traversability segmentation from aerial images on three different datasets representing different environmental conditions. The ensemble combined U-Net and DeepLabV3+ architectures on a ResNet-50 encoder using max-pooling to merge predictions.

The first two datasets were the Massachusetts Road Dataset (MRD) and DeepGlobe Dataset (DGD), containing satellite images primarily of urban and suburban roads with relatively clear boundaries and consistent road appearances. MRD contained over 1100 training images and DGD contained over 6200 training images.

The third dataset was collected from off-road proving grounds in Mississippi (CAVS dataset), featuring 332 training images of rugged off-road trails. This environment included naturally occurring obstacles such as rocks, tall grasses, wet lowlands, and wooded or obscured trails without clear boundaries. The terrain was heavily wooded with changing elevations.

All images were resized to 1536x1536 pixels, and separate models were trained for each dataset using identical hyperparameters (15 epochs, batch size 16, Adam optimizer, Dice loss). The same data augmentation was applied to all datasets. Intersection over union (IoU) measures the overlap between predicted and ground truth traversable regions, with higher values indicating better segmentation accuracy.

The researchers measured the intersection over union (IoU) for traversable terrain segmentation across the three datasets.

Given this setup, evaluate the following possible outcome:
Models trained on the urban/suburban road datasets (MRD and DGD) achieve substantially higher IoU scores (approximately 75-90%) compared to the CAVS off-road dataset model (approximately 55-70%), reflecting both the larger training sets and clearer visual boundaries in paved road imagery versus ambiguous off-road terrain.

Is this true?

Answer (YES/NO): NO